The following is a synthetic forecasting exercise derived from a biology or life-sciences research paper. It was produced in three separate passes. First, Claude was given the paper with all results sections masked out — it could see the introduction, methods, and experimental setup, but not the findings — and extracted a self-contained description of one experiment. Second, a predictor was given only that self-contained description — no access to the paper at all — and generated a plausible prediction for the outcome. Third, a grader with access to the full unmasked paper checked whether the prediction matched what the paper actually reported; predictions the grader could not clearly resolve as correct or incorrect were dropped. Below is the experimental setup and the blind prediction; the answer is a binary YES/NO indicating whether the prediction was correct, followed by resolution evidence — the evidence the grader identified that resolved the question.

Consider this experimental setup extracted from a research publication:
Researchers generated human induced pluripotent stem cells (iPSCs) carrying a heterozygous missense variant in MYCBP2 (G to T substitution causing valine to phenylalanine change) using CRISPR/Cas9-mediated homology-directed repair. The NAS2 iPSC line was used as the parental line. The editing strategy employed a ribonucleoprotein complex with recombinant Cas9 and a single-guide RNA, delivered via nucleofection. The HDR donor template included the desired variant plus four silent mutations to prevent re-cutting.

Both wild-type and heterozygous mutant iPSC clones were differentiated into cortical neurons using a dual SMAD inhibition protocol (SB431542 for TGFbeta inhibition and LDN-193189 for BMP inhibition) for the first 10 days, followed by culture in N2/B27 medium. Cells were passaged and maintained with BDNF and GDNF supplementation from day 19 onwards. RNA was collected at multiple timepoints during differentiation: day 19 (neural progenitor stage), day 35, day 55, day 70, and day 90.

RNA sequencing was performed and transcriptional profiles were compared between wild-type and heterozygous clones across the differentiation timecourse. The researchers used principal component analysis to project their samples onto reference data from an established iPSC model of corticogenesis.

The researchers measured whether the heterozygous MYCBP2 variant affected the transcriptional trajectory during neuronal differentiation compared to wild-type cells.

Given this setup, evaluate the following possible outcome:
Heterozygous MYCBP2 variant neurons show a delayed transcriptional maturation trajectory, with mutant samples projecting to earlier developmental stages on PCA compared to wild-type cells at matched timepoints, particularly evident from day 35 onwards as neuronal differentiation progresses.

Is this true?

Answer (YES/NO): NO